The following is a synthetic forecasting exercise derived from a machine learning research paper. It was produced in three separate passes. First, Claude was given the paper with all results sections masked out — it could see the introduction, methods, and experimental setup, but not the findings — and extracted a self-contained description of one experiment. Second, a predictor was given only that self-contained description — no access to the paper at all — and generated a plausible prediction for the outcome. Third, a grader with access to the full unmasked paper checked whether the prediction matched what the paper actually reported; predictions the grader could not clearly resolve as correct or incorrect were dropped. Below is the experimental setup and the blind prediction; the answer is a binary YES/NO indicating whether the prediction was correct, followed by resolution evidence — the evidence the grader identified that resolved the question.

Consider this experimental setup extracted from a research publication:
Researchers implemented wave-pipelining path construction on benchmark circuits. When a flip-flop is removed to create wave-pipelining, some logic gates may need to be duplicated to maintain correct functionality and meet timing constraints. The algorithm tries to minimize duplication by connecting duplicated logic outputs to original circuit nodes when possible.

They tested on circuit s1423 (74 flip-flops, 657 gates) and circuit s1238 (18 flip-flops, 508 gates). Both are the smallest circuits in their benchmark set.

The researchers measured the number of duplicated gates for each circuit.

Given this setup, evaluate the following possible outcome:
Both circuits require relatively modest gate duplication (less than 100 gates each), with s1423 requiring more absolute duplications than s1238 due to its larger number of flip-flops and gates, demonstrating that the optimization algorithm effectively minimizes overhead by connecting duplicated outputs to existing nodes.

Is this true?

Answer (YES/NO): YES